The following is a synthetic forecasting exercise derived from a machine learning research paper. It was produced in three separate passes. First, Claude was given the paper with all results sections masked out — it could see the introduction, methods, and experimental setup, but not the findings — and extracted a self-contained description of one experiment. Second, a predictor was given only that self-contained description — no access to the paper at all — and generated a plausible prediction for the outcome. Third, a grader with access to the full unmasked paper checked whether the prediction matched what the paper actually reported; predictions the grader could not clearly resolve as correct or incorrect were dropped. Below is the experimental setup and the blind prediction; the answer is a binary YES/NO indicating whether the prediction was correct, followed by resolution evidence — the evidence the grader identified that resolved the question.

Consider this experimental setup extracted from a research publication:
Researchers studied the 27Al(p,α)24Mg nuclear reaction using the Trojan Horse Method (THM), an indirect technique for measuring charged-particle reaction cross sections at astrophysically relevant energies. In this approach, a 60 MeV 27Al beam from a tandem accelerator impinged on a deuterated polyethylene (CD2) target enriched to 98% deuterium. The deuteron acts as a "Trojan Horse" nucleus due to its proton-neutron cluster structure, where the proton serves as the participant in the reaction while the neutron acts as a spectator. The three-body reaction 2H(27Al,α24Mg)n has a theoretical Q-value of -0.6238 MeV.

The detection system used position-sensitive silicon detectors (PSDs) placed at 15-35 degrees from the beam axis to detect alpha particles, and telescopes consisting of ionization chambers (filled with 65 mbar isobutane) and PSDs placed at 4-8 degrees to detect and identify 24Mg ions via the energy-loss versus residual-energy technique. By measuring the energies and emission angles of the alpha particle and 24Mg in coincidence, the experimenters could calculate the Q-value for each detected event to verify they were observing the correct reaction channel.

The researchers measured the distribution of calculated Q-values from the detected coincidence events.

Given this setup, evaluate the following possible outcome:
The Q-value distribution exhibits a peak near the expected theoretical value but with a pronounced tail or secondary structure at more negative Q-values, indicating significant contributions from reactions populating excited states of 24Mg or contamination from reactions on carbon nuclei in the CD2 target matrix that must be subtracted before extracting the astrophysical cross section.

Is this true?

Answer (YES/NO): NO